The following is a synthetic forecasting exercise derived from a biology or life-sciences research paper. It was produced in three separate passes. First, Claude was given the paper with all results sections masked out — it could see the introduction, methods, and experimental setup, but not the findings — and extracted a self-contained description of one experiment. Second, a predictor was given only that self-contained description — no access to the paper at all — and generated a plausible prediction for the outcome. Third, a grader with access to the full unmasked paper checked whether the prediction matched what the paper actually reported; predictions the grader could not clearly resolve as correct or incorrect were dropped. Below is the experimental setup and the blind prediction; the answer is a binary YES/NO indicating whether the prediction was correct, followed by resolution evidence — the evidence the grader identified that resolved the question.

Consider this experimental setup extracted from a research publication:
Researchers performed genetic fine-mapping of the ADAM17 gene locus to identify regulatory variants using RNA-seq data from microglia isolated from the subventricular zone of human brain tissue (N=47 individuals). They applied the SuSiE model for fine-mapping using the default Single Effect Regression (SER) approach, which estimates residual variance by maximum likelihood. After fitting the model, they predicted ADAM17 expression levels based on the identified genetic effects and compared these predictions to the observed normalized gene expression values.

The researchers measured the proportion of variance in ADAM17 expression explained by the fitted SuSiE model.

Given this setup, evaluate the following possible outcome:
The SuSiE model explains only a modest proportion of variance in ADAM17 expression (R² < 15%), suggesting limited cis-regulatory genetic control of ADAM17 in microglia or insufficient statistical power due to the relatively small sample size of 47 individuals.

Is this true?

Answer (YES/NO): NO